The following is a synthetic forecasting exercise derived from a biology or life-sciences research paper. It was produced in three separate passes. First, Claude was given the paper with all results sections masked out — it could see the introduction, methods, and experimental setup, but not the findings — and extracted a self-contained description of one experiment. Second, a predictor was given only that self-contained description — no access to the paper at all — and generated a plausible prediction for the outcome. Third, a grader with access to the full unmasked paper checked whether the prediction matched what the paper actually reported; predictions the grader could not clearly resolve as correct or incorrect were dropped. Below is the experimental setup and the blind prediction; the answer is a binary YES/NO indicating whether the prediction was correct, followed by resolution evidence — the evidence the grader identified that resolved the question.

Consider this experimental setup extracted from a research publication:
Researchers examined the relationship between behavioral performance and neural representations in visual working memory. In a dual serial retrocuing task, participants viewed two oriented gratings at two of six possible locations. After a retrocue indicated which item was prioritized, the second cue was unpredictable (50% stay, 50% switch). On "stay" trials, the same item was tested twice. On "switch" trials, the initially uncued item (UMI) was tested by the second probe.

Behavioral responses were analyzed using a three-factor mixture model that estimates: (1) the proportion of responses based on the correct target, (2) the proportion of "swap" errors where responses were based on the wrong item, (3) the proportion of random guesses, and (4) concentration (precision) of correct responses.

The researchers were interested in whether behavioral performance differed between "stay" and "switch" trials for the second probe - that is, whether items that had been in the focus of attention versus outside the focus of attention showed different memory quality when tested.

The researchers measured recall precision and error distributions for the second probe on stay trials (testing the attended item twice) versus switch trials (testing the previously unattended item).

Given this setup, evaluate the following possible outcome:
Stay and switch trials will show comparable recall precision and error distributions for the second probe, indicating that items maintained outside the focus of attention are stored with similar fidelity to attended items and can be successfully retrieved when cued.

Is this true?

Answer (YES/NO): NO